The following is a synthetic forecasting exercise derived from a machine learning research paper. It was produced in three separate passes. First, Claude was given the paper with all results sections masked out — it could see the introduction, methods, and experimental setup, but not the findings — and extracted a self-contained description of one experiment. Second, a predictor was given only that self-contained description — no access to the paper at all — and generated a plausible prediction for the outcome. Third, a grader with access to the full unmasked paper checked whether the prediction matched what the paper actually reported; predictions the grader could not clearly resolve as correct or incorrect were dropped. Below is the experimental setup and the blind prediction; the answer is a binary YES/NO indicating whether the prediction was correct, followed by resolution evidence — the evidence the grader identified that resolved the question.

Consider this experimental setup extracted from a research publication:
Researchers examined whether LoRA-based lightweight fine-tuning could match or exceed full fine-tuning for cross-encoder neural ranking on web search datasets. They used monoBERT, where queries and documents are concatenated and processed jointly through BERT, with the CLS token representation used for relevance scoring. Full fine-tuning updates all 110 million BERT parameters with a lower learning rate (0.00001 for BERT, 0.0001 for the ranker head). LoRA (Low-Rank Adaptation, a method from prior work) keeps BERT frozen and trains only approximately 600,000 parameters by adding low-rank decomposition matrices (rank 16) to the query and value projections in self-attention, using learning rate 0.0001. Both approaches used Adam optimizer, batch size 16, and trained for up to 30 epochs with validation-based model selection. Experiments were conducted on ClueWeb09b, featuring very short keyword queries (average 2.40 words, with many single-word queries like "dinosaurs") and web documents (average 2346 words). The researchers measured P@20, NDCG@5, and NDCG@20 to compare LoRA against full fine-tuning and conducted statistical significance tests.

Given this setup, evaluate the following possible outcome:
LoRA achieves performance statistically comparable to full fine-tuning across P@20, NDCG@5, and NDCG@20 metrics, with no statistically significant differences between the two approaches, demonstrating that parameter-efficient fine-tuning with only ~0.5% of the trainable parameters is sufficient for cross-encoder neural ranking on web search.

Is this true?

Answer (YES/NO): NO